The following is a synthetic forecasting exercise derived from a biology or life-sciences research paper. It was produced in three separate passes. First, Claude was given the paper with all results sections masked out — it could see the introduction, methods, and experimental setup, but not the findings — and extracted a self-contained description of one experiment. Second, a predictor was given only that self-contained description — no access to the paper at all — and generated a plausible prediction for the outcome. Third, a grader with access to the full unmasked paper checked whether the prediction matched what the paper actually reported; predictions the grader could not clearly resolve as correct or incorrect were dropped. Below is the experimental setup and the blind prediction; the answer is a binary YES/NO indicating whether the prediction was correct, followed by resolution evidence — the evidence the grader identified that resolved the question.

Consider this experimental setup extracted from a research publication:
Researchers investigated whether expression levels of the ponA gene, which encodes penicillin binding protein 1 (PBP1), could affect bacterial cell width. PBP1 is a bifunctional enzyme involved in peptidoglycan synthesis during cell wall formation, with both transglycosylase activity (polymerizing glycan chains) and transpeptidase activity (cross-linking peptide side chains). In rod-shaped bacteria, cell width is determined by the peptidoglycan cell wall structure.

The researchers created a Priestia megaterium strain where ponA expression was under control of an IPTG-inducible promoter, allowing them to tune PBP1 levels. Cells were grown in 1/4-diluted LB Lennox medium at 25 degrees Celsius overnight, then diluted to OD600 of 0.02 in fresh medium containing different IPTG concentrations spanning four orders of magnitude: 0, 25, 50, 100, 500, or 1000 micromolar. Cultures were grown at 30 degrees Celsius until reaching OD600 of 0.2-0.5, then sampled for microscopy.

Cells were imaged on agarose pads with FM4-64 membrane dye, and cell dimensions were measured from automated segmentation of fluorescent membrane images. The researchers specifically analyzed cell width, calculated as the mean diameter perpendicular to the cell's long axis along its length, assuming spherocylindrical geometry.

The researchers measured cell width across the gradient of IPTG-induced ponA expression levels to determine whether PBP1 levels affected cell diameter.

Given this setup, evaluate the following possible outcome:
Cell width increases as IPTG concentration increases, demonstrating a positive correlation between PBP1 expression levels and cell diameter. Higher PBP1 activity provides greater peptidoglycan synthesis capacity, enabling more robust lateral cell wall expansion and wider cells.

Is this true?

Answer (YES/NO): YES